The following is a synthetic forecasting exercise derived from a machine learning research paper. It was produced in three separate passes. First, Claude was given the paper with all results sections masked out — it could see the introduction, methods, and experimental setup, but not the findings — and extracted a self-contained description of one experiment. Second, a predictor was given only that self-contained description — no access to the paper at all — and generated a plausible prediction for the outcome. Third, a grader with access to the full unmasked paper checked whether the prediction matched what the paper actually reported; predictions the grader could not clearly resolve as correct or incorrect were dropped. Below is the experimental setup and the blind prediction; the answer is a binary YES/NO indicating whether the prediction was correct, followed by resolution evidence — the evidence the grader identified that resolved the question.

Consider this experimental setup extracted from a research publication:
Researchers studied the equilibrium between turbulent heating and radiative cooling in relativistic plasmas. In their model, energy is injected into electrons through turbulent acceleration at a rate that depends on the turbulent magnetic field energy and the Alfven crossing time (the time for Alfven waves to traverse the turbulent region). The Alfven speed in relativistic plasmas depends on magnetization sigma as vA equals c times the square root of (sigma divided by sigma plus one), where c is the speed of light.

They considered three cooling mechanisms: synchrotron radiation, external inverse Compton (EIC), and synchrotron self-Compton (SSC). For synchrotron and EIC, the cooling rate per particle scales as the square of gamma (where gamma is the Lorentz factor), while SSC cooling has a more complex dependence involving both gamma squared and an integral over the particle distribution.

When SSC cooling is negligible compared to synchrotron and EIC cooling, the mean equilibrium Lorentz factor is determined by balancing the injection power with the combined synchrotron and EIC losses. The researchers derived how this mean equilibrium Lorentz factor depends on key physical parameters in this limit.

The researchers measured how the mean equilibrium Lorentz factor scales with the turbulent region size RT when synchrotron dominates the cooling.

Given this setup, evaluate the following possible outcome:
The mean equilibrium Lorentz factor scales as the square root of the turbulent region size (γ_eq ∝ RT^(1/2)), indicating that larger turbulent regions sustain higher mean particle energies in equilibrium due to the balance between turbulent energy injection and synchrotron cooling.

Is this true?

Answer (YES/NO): NO